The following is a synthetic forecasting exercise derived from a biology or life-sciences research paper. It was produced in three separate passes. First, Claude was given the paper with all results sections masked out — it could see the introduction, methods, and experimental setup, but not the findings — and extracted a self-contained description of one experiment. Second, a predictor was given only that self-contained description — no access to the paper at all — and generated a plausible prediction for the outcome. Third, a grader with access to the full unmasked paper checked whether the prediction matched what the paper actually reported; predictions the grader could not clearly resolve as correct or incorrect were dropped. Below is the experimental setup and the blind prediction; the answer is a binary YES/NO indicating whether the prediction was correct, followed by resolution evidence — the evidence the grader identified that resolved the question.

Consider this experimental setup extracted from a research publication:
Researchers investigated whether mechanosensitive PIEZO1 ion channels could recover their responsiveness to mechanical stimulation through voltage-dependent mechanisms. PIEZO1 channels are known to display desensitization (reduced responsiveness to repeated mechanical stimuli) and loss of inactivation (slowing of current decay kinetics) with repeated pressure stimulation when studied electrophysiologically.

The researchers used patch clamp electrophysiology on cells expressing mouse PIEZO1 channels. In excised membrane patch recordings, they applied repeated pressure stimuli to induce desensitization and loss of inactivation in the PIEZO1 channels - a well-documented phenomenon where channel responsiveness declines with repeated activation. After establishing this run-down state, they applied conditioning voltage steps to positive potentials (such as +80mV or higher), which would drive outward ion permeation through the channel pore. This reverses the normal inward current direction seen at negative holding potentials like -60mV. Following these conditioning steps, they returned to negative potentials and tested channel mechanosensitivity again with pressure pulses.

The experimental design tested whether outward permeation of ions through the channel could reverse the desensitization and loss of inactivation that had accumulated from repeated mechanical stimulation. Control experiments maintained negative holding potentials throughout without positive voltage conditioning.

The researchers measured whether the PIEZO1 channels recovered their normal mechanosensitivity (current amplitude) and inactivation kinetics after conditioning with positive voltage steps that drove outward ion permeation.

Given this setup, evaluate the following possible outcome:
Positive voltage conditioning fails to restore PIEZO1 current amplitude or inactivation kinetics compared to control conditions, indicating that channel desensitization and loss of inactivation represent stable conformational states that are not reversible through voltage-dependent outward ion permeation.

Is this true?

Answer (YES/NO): NO